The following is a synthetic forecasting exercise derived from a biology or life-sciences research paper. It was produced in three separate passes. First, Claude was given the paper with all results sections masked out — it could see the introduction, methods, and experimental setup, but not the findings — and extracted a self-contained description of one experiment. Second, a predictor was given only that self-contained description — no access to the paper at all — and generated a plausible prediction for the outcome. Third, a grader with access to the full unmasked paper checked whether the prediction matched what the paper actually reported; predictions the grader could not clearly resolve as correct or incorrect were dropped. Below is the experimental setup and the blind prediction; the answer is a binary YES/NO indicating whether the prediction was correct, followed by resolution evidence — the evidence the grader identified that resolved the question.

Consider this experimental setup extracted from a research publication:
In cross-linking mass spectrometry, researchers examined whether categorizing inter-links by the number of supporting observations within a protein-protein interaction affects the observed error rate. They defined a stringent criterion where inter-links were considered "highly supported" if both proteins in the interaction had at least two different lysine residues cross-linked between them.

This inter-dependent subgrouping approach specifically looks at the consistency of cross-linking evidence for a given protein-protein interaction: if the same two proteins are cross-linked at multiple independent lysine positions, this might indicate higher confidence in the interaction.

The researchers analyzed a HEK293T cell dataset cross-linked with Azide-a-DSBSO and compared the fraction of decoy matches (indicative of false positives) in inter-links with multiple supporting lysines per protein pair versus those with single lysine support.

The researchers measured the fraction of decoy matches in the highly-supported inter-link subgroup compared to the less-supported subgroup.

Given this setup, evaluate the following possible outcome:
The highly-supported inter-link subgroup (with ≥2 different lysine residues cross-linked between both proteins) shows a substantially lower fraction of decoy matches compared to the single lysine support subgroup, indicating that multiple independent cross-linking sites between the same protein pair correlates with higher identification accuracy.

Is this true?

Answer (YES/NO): YES